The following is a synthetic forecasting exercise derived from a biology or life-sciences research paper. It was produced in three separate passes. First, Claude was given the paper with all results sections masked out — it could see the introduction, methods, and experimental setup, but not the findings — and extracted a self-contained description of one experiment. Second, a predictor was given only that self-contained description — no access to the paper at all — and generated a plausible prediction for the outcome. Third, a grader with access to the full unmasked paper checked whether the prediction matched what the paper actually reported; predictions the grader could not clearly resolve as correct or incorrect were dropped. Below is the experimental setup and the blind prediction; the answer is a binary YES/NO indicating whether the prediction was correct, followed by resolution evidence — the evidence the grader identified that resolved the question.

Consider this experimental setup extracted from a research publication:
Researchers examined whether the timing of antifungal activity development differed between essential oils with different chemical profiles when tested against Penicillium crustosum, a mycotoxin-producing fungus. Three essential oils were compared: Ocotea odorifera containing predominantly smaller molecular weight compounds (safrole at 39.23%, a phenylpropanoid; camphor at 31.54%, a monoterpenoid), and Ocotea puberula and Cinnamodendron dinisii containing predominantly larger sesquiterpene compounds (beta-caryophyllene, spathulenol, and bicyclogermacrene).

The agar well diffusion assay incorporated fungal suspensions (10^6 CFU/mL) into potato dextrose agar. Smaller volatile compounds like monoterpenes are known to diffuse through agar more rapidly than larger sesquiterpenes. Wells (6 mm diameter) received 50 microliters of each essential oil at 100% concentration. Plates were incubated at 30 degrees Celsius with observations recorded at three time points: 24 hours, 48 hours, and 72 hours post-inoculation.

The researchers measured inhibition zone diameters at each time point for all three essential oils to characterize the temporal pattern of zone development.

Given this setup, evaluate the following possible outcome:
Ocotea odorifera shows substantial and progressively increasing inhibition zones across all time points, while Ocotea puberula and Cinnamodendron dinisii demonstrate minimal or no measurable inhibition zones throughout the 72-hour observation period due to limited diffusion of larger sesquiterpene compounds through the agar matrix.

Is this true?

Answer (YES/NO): NO